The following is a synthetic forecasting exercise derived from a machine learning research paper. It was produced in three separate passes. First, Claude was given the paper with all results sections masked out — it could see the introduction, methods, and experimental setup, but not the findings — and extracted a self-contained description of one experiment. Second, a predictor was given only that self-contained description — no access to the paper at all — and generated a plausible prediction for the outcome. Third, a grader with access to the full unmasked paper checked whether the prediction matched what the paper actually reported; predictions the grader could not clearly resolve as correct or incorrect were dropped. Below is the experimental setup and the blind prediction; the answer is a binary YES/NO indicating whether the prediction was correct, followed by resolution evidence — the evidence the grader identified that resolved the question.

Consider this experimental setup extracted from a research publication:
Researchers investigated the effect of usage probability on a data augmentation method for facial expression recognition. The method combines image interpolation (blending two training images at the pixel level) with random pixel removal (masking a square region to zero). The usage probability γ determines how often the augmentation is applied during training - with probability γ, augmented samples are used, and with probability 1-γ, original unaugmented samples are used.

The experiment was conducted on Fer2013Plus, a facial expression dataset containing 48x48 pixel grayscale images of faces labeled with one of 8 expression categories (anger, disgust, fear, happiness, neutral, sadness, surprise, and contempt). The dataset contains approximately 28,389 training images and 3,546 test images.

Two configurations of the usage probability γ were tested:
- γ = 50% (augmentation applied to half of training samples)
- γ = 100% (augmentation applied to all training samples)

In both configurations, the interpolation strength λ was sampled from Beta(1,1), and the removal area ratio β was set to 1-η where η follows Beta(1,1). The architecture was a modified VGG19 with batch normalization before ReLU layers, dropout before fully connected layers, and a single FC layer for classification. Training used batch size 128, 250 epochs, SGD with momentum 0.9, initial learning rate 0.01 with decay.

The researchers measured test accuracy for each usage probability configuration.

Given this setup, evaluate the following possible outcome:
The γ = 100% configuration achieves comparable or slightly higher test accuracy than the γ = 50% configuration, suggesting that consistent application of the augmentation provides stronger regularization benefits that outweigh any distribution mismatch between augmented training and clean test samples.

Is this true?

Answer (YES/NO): NO